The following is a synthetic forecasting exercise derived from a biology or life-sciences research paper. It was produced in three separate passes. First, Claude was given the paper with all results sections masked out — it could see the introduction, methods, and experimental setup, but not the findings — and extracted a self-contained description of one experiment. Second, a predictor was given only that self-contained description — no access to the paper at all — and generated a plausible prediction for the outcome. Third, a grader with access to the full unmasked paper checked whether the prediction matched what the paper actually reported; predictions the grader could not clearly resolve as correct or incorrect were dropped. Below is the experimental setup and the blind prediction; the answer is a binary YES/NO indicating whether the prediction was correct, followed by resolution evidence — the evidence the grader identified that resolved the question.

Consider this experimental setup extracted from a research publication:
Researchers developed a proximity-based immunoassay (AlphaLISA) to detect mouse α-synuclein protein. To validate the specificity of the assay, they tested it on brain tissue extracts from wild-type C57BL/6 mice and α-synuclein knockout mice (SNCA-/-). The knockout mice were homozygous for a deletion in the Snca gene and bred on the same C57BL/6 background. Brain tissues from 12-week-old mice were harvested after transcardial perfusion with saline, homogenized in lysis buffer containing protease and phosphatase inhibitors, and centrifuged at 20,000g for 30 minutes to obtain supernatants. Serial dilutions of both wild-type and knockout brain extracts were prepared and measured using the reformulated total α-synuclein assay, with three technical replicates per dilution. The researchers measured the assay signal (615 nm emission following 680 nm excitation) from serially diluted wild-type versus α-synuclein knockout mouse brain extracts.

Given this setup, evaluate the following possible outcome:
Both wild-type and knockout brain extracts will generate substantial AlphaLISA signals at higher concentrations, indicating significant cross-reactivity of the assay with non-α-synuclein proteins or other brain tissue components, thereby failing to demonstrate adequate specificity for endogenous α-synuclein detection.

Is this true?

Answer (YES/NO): NO